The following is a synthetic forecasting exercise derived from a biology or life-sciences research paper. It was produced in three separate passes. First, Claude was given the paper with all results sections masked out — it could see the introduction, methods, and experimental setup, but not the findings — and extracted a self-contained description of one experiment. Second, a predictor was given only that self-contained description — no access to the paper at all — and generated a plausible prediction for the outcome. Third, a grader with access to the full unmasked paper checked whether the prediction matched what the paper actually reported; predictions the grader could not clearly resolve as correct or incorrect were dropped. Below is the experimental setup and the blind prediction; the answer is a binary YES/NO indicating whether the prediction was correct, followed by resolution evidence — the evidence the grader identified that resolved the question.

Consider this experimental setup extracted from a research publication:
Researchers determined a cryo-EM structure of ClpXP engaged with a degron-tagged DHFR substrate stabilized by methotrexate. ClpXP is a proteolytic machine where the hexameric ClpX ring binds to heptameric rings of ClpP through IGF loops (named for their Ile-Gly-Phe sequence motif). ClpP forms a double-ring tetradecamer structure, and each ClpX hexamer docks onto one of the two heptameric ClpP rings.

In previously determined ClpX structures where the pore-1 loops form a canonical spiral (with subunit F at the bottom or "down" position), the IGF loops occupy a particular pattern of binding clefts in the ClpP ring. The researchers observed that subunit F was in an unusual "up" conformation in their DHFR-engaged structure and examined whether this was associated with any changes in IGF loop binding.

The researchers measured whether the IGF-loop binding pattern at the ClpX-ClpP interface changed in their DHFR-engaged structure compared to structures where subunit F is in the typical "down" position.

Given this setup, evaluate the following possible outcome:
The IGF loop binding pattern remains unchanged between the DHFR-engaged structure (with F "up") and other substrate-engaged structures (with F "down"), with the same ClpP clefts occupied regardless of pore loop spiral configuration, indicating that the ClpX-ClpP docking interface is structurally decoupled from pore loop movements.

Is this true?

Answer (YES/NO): NO